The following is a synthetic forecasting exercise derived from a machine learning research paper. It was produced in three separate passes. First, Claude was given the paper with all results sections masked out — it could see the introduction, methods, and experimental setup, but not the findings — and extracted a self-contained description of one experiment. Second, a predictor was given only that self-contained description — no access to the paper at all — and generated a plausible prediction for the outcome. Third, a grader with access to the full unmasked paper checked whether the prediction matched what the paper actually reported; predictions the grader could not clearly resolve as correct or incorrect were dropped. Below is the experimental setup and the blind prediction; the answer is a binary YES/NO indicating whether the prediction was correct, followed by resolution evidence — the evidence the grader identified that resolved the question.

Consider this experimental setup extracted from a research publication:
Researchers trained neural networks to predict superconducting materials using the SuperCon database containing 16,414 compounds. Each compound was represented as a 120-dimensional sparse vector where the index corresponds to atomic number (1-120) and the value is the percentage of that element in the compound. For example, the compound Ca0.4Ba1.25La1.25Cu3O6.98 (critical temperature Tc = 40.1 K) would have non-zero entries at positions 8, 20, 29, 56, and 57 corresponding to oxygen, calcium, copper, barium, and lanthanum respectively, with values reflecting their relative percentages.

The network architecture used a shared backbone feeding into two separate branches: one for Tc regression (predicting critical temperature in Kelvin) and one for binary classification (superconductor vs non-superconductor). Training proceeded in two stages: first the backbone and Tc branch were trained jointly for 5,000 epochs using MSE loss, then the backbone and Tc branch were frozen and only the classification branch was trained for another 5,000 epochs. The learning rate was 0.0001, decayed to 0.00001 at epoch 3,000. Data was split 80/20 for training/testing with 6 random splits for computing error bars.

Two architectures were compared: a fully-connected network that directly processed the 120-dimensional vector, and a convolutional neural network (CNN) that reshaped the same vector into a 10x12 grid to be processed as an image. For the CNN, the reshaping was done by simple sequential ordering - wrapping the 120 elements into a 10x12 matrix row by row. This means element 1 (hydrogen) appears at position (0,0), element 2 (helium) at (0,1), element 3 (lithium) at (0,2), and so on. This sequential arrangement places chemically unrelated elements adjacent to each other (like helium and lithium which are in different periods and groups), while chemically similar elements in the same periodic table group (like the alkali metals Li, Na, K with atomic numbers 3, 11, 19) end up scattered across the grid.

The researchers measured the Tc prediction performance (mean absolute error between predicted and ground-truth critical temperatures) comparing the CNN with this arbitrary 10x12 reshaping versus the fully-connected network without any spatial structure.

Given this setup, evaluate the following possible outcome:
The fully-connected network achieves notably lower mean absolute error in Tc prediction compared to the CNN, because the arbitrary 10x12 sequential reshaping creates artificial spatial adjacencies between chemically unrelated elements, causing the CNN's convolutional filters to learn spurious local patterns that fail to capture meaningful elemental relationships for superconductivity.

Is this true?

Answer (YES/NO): NO